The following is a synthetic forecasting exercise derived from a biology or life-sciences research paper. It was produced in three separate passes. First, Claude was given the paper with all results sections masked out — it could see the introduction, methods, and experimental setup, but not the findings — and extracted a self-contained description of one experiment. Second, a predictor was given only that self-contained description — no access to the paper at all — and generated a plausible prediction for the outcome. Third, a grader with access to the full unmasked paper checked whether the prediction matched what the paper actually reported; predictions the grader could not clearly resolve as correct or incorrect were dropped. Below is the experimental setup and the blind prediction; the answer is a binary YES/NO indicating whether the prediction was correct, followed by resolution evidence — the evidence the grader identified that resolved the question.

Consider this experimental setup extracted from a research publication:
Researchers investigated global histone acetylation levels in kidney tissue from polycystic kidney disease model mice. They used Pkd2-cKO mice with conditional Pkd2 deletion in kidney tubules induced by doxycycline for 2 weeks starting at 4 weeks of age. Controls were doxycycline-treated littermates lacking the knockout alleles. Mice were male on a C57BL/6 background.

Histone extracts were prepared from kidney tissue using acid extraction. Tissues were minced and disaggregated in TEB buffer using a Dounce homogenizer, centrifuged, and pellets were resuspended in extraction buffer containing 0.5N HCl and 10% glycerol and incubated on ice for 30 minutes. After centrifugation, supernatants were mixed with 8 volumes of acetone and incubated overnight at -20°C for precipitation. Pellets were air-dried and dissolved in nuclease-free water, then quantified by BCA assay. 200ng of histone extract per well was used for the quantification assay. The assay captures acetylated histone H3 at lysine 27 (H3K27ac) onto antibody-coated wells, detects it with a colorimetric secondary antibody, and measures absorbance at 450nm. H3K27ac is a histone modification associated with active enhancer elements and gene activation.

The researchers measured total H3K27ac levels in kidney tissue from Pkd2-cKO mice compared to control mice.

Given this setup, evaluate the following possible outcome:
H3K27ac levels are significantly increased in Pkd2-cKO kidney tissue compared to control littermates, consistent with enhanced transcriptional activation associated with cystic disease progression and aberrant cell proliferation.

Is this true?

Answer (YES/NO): YES